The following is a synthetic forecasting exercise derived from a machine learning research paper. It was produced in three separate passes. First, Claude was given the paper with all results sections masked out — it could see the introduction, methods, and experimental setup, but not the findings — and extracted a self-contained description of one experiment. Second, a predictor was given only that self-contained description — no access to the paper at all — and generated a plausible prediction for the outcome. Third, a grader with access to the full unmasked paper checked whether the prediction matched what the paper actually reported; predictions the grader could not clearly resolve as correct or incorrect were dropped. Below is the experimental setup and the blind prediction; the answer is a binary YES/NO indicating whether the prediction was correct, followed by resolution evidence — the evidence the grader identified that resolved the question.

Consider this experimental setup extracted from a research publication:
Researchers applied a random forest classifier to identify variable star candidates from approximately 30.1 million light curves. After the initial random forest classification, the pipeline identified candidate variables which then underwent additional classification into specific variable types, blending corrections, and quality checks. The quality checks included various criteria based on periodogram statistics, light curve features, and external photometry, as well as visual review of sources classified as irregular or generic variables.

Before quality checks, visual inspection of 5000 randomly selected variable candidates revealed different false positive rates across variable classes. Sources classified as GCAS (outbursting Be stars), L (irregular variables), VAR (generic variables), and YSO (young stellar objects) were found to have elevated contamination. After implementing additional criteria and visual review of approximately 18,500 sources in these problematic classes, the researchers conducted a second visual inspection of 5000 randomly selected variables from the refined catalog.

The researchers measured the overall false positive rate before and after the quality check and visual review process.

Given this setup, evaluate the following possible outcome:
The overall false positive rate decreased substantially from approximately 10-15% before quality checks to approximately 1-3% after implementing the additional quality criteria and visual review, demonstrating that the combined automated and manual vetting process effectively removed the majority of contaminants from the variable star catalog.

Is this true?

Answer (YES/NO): NO